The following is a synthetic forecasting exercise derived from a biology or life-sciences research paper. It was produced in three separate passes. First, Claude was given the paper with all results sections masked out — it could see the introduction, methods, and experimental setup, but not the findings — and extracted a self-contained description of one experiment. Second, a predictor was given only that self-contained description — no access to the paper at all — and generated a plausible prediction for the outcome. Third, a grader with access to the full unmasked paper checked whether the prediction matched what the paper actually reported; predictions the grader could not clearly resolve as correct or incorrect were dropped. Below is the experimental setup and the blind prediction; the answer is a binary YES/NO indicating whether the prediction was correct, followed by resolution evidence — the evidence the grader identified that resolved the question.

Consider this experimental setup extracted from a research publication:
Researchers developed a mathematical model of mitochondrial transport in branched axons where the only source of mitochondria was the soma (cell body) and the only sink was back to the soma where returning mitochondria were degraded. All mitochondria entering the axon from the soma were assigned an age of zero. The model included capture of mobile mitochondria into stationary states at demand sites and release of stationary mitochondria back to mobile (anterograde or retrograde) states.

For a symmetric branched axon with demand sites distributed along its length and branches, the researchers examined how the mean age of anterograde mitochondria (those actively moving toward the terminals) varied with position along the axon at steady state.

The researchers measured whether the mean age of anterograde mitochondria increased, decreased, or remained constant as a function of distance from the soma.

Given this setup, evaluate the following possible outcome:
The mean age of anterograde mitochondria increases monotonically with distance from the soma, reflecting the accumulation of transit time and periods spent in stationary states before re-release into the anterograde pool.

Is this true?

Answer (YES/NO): YES